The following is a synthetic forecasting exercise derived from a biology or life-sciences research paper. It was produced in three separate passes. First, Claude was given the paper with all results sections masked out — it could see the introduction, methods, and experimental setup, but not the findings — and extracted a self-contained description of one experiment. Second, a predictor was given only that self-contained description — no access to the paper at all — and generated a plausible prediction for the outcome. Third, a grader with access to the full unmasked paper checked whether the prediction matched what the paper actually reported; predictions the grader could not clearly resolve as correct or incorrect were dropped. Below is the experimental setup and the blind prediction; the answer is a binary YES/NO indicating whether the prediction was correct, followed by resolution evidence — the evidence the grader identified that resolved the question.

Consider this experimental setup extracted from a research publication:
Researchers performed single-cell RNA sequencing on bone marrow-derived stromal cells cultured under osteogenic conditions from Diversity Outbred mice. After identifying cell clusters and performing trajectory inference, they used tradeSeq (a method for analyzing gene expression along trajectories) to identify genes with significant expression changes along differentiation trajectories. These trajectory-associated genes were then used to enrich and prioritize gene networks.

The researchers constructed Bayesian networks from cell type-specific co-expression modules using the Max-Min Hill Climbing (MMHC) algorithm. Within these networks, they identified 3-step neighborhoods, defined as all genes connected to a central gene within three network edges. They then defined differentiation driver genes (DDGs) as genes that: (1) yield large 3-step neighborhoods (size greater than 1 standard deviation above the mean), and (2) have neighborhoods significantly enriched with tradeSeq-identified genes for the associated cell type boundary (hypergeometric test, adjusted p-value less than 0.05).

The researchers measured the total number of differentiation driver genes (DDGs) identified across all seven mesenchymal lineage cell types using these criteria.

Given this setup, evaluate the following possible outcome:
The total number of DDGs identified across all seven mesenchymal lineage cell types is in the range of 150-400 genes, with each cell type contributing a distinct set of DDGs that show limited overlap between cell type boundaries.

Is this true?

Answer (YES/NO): NO